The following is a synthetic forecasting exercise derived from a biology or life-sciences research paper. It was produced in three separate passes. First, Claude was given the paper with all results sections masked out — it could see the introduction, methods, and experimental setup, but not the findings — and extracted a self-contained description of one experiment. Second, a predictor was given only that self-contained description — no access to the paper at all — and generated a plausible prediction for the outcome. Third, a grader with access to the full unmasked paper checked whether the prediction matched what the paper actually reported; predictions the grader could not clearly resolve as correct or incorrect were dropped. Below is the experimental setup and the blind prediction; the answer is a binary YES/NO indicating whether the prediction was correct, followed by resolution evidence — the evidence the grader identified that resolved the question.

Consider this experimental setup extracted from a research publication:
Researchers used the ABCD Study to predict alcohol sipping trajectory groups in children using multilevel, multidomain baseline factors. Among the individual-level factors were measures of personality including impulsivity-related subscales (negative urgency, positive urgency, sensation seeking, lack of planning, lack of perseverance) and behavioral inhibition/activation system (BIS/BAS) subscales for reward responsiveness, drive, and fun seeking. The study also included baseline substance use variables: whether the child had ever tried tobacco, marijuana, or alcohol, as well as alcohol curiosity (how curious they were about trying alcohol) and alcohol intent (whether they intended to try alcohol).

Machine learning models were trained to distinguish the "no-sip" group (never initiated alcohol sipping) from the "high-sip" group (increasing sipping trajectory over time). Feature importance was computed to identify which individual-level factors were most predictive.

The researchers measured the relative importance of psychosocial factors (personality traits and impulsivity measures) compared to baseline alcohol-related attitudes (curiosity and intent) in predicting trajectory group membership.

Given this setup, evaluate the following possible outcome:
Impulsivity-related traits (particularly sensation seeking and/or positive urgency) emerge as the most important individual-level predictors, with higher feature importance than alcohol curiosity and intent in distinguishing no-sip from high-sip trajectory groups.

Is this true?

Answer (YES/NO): NO